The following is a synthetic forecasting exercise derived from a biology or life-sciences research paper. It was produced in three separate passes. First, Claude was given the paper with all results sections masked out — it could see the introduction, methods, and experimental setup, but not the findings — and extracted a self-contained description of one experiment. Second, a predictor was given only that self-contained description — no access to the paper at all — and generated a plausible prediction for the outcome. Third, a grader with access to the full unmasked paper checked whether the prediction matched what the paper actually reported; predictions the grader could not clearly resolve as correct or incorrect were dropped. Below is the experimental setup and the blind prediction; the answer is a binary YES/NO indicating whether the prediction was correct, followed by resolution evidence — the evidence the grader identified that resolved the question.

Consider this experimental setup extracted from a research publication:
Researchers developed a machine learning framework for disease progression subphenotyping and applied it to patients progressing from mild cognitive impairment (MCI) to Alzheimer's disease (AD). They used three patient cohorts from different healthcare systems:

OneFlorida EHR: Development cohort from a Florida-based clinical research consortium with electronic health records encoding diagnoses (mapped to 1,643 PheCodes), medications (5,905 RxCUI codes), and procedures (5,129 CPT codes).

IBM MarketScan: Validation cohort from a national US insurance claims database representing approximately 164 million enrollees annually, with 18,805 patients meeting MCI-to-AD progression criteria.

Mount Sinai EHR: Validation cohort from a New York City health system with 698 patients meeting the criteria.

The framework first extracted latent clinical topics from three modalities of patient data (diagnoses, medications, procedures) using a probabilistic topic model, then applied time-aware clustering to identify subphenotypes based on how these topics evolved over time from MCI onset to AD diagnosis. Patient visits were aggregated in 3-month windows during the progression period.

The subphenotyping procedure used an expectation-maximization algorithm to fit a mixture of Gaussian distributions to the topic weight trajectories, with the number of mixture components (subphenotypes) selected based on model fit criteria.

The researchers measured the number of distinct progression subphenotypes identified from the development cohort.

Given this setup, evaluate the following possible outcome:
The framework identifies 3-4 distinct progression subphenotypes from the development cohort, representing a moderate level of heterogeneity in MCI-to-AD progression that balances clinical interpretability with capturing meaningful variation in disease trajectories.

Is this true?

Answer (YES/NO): NO